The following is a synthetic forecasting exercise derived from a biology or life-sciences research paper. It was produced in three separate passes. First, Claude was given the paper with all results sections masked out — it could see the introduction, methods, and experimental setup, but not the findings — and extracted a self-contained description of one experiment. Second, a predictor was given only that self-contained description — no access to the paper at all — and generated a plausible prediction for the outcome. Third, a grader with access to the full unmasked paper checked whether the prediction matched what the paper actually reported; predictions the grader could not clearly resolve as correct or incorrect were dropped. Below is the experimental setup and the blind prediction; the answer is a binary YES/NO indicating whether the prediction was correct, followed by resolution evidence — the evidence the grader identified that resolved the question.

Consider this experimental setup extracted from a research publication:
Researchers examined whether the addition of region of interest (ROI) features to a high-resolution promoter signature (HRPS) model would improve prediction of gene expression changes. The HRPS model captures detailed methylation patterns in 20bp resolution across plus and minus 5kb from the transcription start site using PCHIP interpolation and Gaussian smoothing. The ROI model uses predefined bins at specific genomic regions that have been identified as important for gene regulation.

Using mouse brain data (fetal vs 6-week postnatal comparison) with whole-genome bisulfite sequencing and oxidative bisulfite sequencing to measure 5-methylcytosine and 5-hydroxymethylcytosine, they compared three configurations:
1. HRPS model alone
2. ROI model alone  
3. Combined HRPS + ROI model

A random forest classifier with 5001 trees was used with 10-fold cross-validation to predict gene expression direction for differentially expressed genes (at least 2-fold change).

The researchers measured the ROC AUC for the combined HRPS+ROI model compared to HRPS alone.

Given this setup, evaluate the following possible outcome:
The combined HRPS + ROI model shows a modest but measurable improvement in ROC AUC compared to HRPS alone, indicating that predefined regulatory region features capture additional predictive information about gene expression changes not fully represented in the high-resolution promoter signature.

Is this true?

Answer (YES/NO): NO